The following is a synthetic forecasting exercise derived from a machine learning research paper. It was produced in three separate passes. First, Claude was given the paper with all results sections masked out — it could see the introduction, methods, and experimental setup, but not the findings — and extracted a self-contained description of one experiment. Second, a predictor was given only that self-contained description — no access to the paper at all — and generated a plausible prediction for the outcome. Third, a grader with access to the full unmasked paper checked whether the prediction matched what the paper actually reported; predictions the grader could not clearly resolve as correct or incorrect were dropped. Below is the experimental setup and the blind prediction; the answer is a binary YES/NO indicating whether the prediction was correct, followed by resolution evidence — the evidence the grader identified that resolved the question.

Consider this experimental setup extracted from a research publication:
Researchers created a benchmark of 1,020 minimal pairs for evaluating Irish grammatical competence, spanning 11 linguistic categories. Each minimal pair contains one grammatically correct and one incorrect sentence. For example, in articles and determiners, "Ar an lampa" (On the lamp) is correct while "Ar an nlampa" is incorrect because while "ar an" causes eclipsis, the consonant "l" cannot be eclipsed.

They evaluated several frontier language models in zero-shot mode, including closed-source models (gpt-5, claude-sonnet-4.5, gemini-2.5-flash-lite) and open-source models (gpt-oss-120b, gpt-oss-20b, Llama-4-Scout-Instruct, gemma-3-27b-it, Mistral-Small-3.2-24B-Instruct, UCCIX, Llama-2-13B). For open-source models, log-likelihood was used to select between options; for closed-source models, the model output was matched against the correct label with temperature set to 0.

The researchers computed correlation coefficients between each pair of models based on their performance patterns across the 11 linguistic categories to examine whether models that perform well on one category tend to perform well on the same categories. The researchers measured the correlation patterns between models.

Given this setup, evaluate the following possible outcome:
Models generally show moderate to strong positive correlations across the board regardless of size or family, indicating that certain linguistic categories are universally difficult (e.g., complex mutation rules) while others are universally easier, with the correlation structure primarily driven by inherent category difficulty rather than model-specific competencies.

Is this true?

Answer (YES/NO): NO